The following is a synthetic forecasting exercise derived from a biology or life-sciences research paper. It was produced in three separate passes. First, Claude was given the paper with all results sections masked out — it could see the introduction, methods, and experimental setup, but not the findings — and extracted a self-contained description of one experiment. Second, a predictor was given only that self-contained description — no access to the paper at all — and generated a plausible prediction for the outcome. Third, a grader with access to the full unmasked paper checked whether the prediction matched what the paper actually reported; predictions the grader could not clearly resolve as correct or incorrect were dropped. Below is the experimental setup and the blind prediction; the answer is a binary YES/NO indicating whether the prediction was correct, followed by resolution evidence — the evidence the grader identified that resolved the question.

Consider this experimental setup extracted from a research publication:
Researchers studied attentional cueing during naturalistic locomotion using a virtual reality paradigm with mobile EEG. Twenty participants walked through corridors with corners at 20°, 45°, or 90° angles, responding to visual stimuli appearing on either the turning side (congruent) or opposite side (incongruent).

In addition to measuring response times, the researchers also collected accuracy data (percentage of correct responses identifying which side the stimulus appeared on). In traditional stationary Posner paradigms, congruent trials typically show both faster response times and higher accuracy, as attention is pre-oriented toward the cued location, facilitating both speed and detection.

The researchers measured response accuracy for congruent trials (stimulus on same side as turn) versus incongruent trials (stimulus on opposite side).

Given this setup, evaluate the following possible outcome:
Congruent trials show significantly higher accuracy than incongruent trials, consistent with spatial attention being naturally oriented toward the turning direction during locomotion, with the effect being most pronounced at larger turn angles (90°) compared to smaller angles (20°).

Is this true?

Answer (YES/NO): NO